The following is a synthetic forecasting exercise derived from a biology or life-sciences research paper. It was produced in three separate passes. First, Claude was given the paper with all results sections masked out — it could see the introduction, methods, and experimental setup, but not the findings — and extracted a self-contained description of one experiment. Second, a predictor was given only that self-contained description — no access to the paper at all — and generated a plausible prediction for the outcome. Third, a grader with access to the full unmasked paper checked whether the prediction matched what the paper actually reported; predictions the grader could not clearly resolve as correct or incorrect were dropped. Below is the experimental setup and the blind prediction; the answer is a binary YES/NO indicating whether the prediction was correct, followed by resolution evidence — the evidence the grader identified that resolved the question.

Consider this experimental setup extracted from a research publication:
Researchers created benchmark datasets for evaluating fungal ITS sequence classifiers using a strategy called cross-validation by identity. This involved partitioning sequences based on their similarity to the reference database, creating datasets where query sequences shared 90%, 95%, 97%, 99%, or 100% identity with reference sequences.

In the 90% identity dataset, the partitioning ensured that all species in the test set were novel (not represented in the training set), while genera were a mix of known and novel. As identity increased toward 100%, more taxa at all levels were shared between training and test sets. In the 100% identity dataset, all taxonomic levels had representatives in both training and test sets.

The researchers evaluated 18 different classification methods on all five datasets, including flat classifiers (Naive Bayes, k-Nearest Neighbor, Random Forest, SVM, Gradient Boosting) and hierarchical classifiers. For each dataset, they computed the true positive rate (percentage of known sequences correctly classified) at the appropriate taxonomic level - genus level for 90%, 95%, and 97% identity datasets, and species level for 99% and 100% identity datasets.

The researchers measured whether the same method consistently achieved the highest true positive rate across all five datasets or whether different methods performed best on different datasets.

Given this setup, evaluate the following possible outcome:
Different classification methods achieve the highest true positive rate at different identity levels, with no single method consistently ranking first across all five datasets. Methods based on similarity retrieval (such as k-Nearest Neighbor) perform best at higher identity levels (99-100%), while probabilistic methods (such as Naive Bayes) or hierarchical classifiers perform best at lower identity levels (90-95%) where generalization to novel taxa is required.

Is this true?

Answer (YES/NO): NO